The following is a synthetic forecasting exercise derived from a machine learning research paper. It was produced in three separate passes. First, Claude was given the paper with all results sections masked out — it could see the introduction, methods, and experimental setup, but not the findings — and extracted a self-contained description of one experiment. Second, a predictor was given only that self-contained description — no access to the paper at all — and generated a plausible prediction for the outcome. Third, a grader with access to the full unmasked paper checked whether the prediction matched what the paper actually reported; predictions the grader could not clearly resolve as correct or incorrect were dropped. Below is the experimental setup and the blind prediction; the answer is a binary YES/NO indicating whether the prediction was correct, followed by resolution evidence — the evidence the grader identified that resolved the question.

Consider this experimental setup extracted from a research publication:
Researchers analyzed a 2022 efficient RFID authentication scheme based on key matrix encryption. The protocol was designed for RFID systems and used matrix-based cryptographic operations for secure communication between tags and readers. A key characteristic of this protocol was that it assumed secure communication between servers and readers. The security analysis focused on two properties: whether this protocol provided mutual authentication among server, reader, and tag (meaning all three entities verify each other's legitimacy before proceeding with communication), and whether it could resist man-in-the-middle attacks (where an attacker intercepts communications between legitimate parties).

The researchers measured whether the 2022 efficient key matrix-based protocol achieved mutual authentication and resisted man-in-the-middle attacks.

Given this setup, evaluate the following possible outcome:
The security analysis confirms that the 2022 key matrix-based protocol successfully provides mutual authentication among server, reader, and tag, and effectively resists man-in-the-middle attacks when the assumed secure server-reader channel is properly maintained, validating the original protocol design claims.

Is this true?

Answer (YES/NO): NO